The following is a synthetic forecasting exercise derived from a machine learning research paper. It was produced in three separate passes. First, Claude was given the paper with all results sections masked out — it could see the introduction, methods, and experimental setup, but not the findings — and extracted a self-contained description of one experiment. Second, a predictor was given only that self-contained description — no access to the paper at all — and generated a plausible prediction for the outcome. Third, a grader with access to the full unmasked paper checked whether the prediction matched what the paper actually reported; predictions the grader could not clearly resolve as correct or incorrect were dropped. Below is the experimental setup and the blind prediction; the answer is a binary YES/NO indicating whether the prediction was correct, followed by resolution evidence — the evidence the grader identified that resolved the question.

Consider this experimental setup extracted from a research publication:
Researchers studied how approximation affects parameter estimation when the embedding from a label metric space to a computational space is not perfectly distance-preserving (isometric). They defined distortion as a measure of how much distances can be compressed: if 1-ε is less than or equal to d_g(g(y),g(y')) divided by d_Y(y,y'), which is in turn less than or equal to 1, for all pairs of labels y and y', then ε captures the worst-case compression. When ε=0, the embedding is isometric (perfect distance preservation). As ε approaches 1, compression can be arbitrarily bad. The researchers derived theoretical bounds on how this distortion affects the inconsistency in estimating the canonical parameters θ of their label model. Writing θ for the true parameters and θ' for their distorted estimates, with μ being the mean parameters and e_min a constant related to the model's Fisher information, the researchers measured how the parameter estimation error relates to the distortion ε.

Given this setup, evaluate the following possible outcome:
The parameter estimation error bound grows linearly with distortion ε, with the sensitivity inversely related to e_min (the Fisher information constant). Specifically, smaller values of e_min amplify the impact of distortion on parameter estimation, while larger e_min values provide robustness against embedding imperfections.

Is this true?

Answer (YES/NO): YES